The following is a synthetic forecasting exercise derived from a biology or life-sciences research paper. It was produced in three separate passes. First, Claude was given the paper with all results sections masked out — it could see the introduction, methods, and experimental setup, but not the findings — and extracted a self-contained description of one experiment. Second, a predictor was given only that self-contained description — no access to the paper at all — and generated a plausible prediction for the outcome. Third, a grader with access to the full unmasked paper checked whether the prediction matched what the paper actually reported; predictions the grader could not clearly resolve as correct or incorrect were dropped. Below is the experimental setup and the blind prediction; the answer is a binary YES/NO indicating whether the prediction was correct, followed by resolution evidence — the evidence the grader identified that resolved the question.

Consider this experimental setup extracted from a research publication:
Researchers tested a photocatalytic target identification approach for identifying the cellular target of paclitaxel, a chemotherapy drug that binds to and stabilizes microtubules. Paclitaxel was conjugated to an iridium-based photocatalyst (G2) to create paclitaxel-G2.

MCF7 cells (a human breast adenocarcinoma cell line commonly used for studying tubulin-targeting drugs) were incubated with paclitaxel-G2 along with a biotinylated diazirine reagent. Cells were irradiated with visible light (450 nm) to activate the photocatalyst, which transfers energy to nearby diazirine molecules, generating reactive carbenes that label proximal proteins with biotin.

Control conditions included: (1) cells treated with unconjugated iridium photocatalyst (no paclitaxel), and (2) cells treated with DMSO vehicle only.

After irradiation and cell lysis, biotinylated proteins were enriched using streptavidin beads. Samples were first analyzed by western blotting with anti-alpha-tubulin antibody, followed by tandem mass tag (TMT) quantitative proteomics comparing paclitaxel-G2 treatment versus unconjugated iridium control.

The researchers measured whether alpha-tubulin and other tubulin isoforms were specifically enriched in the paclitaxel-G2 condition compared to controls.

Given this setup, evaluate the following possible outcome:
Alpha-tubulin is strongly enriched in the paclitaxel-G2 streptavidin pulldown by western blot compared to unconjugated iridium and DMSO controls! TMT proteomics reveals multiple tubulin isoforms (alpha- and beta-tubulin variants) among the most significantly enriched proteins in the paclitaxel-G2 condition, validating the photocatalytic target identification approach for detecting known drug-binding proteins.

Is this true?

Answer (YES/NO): YES